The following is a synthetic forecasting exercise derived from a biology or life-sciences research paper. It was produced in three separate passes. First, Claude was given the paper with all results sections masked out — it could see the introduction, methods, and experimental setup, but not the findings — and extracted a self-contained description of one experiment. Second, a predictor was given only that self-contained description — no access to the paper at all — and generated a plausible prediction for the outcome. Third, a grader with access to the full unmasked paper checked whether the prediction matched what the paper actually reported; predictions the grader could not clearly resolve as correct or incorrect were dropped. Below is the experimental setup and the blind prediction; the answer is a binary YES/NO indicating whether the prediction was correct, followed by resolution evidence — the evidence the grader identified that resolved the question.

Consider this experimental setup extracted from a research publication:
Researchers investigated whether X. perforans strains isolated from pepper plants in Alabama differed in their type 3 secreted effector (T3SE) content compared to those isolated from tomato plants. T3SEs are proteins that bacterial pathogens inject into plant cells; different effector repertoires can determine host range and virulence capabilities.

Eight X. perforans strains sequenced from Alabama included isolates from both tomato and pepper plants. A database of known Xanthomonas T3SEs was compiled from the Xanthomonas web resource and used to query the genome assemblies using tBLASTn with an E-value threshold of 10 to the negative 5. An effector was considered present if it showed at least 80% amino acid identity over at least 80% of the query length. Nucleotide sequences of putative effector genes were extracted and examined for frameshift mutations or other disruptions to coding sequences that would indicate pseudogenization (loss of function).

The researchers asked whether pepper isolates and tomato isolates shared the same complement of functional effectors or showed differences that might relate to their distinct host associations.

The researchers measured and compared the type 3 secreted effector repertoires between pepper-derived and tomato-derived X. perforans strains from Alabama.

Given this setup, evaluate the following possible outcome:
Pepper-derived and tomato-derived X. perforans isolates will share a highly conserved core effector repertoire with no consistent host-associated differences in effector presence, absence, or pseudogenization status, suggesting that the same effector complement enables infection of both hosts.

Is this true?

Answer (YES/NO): NO